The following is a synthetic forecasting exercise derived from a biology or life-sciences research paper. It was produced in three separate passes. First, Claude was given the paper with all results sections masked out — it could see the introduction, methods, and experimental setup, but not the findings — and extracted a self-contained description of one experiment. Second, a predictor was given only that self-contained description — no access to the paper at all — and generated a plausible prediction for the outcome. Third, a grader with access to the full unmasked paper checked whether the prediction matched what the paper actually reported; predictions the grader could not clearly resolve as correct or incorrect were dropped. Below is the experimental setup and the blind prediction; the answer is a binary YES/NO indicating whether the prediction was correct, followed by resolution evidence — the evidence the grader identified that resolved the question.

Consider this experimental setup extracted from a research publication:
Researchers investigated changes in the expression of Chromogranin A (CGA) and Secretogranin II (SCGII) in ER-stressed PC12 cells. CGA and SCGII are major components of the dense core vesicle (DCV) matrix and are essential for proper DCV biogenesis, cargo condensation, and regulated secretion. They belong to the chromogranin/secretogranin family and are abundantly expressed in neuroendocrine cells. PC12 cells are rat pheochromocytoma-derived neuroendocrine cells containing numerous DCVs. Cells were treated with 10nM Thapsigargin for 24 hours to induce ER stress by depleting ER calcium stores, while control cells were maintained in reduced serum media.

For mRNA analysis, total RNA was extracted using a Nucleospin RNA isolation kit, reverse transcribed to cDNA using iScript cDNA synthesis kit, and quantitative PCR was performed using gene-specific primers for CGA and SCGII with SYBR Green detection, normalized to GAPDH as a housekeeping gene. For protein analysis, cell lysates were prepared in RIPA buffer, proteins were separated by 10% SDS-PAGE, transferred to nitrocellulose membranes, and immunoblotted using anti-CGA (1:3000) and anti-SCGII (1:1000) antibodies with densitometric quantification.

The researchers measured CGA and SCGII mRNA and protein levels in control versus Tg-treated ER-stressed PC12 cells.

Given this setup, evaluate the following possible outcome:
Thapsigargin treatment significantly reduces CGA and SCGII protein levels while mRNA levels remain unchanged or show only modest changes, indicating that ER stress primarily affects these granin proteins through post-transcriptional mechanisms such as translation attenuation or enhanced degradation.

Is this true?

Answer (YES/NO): NO